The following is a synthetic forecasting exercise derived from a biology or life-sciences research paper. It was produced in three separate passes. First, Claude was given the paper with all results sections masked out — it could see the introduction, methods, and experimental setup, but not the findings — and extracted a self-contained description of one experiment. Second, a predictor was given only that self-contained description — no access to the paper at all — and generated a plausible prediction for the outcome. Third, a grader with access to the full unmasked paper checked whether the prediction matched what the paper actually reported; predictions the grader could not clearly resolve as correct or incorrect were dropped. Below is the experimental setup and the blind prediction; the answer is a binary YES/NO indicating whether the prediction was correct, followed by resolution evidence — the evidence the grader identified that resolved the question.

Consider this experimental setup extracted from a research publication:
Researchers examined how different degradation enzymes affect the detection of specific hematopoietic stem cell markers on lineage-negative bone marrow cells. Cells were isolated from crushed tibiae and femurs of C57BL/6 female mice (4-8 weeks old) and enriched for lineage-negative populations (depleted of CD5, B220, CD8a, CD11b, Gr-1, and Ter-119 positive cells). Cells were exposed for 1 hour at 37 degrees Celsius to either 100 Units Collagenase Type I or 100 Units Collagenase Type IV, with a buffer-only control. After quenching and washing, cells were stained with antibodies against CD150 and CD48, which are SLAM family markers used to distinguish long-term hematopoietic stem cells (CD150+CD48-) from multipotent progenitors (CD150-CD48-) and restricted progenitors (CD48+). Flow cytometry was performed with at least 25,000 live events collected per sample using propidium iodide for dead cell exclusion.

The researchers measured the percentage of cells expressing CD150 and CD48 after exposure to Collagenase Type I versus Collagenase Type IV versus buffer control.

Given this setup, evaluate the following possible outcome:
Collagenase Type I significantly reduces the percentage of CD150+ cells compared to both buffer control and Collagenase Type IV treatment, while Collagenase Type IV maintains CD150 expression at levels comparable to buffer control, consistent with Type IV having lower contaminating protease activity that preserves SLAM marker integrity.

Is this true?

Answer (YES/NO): NO